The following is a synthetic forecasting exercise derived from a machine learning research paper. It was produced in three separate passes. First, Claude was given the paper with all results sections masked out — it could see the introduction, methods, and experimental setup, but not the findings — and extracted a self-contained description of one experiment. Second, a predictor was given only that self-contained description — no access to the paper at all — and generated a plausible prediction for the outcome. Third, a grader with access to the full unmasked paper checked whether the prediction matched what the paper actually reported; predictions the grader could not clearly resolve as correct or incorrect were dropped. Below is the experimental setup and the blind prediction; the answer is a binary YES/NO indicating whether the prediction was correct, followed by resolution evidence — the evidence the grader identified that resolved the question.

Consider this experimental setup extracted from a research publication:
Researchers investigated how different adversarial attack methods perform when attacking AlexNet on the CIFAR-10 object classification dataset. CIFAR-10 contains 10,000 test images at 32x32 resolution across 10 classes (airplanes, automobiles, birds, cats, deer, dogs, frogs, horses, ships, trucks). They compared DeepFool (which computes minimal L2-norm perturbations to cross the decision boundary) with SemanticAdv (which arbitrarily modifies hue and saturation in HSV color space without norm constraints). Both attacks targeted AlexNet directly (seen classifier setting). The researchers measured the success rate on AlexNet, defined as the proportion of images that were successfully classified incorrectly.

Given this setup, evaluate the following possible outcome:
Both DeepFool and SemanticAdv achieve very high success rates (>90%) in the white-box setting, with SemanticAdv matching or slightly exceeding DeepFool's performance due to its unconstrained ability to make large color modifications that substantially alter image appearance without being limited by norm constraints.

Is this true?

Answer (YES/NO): NO